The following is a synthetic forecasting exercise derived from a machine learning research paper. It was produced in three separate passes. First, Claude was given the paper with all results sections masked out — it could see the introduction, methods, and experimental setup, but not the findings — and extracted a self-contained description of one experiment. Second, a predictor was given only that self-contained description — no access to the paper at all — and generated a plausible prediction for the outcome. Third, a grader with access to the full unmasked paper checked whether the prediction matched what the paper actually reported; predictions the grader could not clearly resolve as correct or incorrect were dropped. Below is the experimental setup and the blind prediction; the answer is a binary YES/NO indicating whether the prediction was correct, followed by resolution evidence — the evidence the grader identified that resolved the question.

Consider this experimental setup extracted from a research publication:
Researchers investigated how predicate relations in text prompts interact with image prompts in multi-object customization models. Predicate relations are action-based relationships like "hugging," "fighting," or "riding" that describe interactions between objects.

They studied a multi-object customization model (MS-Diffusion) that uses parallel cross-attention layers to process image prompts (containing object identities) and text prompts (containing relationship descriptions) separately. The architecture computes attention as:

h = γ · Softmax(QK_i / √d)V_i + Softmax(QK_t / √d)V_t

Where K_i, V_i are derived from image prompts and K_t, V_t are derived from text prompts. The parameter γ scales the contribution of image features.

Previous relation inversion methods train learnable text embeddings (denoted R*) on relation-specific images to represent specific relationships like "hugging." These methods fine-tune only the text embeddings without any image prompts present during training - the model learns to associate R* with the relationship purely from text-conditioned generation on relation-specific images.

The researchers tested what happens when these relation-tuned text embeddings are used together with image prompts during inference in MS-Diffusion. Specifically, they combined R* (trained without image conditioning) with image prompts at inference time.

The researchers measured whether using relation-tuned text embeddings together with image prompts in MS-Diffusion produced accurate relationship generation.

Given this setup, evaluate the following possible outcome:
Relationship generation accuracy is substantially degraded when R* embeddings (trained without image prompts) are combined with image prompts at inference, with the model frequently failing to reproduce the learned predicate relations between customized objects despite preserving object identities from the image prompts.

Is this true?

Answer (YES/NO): NO